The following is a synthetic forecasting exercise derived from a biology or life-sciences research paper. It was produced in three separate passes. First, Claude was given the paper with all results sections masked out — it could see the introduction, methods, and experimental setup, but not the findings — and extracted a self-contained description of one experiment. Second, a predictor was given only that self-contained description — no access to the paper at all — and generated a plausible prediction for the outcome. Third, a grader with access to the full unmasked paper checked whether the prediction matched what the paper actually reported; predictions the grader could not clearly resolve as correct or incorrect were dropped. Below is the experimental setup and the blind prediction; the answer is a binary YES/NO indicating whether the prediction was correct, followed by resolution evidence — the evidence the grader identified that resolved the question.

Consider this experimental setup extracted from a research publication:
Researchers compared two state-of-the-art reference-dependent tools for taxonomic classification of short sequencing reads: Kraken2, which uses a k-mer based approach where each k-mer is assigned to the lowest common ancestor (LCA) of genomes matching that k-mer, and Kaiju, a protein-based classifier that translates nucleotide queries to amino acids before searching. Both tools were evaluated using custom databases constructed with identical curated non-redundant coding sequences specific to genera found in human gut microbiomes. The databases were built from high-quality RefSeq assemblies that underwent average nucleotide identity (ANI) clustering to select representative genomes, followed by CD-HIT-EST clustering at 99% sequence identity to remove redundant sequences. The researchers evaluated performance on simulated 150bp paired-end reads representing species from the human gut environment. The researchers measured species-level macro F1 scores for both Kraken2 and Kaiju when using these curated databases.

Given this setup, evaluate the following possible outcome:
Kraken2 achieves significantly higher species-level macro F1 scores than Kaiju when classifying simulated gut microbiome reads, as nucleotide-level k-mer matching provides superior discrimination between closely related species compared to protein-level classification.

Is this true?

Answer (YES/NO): YES